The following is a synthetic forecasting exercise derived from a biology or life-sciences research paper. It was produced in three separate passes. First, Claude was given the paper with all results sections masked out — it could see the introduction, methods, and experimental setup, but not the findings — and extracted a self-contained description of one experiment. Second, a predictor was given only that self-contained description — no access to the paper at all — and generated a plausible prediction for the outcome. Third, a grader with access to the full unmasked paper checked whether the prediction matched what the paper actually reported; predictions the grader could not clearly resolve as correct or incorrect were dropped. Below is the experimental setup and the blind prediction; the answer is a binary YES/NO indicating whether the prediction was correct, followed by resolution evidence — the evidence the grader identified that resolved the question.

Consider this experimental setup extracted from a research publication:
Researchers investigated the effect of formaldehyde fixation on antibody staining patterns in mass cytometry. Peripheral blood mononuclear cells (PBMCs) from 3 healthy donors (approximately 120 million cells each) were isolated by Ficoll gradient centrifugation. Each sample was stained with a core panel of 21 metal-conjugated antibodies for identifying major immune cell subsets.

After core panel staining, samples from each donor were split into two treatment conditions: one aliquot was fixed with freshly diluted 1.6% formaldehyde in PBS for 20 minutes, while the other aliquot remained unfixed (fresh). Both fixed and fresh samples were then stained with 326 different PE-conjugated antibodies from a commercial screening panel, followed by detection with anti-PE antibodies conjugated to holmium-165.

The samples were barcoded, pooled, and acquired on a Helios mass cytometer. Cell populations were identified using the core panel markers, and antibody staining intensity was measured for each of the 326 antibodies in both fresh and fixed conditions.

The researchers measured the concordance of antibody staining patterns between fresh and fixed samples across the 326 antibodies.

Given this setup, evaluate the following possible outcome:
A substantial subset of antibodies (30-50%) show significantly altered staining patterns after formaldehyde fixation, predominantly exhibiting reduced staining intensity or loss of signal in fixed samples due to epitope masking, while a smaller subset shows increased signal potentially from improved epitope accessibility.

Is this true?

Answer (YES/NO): NO